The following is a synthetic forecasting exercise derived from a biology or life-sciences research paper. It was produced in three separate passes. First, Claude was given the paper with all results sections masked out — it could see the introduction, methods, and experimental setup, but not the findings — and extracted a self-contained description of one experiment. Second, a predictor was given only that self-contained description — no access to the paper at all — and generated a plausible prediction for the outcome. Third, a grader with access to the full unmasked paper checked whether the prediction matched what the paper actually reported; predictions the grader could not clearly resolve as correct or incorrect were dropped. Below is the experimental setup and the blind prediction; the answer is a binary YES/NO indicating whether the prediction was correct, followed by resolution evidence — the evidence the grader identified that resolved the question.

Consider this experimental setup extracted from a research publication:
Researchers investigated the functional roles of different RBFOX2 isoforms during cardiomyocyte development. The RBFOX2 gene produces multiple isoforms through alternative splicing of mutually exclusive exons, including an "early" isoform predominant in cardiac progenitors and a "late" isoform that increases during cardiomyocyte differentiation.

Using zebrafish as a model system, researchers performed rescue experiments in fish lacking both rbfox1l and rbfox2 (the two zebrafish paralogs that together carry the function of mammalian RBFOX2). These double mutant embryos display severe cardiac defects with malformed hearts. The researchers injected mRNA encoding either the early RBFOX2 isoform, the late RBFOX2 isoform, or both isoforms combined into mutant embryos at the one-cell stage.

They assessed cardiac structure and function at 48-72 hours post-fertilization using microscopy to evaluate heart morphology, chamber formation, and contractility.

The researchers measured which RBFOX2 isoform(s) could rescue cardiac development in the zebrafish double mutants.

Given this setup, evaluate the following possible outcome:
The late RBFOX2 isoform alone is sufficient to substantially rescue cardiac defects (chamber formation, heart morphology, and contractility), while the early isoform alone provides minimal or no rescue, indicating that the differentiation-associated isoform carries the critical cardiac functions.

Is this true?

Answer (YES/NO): NO